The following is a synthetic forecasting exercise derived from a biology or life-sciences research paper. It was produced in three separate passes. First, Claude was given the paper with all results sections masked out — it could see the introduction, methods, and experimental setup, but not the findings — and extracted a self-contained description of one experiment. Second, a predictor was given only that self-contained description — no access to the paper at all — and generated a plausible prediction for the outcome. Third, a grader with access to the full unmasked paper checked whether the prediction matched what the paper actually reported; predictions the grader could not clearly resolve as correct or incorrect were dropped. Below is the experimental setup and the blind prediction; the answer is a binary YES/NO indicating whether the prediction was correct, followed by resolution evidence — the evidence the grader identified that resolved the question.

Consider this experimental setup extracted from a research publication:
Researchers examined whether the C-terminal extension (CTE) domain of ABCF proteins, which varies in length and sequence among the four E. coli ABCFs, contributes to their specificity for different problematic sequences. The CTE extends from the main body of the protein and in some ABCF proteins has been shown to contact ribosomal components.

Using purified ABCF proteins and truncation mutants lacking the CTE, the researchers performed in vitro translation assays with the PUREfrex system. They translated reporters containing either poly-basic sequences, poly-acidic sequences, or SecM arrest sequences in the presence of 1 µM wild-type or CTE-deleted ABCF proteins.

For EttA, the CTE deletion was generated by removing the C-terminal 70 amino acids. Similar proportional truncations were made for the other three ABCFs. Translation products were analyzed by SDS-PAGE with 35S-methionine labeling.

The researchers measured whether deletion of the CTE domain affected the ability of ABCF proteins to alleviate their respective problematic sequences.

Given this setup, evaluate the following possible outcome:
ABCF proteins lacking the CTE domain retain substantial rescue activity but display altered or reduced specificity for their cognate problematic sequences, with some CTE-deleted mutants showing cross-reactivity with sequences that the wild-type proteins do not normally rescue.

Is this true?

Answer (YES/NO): NO